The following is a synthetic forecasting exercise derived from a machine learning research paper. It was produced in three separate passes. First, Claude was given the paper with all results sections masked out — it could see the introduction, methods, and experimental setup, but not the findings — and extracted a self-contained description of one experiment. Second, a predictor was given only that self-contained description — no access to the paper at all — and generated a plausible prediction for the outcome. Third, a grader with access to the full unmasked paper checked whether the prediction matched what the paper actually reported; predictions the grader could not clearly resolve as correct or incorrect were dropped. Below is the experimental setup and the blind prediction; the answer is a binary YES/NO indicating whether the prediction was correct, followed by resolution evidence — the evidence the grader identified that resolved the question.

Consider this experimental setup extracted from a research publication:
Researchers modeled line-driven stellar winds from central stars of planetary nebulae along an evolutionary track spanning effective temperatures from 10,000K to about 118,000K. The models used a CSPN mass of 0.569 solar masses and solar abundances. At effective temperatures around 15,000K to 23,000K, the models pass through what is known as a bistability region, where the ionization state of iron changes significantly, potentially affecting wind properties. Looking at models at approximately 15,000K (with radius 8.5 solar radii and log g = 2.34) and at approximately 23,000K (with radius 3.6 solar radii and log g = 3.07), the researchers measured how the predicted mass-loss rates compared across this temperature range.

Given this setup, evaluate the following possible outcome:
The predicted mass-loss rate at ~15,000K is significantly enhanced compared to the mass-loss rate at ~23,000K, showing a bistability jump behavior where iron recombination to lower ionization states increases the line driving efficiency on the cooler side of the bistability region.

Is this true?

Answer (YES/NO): YES